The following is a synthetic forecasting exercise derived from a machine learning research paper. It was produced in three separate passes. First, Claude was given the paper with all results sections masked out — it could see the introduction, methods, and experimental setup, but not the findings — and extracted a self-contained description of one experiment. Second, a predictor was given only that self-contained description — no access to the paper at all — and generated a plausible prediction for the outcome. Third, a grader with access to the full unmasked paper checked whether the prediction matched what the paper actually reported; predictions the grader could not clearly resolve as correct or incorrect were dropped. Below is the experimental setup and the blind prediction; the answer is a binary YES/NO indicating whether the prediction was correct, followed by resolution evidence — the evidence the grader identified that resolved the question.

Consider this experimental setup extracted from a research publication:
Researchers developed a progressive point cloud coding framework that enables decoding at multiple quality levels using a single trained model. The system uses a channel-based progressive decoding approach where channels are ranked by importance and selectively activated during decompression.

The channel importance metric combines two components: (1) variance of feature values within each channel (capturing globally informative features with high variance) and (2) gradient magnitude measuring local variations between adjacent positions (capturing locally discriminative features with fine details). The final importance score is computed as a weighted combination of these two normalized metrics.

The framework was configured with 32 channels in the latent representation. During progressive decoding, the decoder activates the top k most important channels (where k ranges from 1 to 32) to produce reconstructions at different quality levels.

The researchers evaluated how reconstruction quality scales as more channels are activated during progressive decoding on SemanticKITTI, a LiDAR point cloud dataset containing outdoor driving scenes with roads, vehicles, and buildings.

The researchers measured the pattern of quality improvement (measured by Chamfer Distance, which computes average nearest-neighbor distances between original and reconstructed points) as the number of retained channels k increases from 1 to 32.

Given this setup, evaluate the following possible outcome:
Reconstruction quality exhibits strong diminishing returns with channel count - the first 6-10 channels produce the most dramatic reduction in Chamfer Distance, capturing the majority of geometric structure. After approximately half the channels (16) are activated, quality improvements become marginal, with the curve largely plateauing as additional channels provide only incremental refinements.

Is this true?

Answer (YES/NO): NO